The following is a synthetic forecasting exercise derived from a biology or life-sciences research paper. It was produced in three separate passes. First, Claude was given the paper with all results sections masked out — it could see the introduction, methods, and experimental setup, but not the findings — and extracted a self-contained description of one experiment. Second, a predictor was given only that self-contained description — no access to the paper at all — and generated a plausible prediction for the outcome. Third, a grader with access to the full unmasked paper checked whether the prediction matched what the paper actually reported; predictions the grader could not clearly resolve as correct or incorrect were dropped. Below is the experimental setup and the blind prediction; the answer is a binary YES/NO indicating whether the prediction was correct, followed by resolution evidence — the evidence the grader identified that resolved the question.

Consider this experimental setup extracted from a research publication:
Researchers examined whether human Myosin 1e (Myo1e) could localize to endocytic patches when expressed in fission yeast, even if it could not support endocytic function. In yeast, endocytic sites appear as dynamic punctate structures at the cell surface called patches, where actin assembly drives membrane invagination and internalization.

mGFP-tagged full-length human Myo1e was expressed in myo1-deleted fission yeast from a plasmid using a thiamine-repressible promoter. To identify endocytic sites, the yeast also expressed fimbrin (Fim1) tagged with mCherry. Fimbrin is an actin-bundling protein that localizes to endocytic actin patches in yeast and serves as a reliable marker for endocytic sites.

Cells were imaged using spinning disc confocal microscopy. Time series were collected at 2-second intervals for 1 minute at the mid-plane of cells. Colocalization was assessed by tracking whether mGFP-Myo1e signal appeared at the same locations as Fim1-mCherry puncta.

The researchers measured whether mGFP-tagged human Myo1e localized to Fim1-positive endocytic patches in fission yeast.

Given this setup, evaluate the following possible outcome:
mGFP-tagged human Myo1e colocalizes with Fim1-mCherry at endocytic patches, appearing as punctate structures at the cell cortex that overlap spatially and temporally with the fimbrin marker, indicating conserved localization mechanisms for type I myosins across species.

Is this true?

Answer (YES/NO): NO